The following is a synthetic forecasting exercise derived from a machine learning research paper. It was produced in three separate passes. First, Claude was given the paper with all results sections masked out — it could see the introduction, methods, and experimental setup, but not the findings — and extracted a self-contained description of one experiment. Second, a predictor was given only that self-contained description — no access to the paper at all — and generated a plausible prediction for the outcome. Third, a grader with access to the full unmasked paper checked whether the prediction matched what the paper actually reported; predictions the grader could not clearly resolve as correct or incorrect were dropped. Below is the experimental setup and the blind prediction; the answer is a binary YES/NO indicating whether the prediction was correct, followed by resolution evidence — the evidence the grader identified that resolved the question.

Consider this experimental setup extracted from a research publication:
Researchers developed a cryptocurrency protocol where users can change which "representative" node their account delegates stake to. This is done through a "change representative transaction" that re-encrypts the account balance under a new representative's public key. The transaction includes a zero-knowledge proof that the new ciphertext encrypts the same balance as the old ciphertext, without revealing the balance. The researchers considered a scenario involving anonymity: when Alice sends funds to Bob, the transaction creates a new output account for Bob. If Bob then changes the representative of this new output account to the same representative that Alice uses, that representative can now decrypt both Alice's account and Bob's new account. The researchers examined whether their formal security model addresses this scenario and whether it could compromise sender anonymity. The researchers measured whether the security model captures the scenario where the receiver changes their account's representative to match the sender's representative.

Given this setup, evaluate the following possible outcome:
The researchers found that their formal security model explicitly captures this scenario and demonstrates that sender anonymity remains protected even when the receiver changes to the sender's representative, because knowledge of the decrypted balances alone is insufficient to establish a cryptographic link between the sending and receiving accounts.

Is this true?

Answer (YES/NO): NO